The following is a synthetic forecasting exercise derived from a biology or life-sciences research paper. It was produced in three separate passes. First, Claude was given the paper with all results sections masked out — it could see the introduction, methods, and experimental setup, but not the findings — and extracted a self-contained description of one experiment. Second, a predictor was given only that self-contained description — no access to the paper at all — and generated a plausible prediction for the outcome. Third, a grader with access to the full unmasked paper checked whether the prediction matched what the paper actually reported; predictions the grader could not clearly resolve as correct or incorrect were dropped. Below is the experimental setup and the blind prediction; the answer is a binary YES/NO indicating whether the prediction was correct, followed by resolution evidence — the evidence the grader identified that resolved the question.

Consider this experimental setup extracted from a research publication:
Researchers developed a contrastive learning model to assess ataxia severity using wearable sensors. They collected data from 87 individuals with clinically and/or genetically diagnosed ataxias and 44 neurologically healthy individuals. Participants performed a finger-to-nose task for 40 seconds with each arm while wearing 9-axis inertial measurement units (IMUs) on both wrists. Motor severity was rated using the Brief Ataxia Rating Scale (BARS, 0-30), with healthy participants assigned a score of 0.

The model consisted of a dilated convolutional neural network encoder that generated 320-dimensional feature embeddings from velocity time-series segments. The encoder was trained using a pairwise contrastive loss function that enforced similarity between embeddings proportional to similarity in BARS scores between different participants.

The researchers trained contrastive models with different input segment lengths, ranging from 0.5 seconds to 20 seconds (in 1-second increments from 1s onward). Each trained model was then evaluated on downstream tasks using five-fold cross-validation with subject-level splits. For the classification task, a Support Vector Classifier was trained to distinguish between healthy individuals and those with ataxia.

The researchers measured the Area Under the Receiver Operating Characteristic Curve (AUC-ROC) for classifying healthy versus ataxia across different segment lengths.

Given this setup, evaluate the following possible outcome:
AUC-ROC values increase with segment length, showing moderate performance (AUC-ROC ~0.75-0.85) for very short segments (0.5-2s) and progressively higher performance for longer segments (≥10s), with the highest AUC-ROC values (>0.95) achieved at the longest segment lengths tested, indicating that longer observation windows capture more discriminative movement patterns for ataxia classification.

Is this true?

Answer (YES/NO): NO